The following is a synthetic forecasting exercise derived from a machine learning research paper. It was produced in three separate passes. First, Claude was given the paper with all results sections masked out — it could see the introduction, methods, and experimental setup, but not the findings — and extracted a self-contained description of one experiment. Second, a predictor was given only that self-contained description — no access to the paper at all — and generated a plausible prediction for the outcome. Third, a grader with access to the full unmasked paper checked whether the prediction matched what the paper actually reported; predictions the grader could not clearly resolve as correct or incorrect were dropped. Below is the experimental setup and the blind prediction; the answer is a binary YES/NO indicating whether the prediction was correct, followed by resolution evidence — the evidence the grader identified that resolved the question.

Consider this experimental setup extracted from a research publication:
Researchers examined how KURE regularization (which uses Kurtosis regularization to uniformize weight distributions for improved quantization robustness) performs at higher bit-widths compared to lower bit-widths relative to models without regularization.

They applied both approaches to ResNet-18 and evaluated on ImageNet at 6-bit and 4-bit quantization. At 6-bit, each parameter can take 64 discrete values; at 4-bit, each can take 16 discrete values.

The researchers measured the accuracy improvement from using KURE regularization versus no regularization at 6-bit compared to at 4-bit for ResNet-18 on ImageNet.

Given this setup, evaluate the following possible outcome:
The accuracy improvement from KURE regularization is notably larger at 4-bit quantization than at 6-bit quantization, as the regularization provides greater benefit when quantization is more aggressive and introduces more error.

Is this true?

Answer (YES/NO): YES